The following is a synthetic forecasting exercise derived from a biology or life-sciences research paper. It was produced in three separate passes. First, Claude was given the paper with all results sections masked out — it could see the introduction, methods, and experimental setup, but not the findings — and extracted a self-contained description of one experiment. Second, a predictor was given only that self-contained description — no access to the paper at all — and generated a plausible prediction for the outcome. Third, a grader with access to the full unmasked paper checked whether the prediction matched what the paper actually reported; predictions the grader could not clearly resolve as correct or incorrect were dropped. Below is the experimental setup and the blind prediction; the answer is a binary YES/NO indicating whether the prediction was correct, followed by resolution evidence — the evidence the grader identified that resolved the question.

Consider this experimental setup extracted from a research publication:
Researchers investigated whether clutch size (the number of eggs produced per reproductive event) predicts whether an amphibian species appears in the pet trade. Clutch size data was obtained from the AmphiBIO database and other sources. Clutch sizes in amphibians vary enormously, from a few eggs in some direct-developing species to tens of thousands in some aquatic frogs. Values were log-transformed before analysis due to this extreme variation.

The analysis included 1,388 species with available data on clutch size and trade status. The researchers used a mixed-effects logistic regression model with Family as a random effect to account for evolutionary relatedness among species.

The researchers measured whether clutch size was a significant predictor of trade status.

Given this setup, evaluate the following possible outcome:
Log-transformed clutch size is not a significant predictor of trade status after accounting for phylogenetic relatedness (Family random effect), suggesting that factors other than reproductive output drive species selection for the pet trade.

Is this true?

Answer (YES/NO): YES